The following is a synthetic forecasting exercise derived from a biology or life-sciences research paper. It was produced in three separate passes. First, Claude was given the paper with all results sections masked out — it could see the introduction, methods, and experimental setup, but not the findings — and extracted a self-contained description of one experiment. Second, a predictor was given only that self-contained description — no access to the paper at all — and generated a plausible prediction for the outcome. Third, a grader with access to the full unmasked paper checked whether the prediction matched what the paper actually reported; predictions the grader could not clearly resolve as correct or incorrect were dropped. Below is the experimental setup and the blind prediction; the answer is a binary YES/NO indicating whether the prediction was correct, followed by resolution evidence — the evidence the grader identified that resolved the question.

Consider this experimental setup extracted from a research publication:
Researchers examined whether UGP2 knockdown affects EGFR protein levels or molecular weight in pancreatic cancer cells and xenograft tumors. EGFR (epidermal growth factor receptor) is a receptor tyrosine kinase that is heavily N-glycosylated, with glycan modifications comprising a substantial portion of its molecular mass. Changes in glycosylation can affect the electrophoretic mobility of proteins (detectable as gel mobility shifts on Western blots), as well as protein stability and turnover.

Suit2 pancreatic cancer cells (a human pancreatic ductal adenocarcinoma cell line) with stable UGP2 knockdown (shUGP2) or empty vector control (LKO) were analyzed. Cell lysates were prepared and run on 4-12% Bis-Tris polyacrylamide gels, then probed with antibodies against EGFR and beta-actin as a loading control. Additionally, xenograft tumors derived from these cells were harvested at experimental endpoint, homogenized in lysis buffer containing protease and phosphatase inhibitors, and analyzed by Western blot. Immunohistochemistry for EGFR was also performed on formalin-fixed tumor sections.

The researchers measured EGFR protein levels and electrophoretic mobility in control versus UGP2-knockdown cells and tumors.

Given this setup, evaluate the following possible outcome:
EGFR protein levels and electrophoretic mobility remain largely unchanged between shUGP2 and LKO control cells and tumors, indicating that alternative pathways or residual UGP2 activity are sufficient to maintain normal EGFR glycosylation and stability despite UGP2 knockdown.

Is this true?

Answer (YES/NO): NO